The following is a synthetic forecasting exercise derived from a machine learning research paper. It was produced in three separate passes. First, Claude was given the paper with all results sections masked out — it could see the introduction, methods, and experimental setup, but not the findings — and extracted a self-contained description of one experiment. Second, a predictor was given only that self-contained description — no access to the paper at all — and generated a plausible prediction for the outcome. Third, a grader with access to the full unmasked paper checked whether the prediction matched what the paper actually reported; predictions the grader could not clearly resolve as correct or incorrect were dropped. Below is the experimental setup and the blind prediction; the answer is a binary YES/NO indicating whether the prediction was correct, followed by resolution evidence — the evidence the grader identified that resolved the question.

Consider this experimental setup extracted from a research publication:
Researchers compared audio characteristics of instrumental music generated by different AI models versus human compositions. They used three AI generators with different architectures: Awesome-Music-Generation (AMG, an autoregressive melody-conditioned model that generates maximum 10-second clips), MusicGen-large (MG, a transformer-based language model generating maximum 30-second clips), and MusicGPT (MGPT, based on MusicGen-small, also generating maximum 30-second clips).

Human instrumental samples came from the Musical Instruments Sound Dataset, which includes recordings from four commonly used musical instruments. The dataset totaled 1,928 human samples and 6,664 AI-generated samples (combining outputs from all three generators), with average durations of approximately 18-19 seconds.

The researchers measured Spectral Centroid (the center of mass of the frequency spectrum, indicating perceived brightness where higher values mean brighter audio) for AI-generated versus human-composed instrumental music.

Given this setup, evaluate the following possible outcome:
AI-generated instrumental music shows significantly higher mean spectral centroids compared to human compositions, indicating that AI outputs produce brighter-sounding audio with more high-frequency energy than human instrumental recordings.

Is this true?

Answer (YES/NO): NO